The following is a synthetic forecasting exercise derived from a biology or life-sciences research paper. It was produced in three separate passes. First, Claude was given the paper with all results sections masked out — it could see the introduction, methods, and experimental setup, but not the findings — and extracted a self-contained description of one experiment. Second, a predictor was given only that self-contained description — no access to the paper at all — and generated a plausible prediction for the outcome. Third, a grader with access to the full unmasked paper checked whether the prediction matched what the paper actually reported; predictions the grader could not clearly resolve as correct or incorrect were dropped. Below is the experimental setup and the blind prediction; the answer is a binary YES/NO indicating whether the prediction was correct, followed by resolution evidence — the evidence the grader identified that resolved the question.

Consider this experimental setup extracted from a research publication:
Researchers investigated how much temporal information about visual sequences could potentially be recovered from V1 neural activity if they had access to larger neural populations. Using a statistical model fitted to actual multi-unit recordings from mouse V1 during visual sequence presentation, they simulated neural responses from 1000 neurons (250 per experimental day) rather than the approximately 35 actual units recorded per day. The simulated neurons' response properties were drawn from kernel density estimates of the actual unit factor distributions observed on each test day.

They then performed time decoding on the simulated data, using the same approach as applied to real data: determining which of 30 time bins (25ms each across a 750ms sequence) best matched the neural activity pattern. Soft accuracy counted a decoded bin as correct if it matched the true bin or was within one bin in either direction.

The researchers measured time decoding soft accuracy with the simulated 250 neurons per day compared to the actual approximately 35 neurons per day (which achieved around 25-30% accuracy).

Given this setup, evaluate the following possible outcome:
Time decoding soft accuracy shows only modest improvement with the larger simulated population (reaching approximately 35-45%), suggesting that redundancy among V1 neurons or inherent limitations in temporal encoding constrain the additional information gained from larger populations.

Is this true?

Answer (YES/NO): NO